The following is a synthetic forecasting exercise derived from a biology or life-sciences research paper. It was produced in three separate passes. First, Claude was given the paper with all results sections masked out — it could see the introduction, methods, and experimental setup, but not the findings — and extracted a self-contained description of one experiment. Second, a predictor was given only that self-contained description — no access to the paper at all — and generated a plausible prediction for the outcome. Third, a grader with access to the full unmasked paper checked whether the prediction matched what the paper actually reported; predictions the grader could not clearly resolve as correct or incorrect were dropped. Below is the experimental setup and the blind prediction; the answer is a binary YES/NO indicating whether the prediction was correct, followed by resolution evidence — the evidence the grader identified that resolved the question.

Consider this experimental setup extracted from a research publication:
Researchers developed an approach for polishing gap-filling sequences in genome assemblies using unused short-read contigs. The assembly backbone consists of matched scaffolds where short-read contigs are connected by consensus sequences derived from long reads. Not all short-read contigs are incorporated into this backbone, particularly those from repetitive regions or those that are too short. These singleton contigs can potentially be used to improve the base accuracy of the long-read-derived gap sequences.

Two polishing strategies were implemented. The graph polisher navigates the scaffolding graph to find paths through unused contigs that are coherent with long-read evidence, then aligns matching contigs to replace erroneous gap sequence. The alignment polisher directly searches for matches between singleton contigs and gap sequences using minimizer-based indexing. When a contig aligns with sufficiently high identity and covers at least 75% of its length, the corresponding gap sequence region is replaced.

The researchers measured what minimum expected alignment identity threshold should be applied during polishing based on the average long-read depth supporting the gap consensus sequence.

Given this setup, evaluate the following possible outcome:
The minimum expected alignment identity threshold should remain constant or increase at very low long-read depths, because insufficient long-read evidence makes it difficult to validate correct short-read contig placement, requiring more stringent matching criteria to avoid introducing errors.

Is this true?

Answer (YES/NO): NO